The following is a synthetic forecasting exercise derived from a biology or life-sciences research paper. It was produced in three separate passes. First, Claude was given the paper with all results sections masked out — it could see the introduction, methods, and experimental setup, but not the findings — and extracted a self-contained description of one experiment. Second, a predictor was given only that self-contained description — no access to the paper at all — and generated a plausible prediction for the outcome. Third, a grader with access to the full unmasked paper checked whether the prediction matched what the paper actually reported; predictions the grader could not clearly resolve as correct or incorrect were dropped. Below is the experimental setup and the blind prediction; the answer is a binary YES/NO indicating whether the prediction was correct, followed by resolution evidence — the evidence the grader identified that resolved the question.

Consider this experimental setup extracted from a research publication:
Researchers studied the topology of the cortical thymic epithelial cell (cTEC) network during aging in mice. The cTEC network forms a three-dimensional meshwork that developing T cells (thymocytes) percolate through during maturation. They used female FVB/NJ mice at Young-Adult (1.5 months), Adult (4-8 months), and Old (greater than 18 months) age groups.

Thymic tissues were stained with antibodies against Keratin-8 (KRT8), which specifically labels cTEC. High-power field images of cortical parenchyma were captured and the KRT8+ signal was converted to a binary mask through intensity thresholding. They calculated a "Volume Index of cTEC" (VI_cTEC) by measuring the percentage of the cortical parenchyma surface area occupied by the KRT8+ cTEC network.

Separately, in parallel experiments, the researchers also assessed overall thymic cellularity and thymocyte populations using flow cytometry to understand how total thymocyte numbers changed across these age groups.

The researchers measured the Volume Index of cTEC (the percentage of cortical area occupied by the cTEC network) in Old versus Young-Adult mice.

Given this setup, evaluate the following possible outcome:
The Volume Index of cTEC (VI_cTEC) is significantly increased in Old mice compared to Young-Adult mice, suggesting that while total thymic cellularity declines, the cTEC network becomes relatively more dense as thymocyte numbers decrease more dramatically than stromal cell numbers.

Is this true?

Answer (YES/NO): YES